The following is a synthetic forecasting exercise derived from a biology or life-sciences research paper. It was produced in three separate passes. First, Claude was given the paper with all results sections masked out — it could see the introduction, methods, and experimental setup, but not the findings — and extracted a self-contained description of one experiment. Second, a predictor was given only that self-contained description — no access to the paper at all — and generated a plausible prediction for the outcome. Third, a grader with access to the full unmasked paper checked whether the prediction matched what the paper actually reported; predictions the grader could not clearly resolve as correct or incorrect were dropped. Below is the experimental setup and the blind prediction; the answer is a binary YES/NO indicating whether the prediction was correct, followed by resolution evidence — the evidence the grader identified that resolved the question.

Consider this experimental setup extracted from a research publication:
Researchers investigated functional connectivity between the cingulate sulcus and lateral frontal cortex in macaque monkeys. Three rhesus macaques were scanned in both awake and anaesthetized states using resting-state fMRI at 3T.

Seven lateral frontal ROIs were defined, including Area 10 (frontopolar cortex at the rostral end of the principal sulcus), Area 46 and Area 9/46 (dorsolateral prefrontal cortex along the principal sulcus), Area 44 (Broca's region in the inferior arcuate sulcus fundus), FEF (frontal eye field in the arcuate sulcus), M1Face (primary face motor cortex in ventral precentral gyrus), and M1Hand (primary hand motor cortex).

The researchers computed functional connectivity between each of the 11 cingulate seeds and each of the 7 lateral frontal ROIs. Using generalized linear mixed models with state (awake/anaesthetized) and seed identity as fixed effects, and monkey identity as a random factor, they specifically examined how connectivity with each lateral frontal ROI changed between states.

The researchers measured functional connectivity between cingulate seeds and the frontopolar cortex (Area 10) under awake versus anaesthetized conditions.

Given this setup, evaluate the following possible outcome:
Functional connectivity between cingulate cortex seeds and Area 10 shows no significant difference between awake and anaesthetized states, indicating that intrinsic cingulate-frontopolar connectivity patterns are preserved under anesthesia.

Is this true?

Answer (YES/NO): NO